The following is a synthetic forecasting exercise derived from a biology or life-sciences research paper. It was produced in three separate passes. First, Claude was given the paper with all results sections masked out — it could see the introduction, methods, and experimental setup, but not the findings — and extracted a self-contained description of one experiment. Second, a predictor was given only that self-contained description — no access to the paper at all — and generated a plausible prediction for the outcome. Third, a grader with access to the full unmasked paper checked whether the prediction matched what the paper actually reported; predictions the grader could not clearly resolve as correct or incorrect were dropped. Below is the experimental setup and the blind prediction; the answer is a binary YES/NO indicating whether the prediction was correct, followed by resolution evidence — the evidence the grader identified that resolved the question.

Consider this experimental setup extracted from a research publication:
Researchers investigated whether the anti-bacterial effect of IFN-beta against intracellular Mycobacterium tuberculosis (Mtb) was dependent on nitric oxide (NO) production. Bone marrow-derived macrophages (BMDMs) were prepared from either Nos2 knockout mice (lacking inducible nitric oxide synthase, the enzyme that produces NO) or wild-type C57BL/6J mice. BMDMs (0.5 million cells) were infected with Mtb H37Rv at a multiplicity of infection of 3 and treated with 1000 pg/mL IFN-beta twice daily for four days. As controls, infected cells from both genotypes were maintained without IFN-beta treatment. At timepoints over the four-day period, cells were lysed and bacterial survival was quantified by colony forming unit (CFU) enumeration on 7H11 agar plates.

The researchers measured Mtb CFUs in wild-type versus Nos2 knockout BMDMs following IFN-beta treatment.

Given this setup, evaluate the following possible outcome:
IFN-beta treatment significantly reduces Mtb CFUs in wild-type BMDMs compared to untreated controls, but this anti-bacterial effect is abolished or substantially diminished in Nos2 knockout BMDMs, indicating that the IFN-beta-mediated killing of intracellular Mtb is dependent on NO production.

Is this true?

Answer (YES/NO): YES